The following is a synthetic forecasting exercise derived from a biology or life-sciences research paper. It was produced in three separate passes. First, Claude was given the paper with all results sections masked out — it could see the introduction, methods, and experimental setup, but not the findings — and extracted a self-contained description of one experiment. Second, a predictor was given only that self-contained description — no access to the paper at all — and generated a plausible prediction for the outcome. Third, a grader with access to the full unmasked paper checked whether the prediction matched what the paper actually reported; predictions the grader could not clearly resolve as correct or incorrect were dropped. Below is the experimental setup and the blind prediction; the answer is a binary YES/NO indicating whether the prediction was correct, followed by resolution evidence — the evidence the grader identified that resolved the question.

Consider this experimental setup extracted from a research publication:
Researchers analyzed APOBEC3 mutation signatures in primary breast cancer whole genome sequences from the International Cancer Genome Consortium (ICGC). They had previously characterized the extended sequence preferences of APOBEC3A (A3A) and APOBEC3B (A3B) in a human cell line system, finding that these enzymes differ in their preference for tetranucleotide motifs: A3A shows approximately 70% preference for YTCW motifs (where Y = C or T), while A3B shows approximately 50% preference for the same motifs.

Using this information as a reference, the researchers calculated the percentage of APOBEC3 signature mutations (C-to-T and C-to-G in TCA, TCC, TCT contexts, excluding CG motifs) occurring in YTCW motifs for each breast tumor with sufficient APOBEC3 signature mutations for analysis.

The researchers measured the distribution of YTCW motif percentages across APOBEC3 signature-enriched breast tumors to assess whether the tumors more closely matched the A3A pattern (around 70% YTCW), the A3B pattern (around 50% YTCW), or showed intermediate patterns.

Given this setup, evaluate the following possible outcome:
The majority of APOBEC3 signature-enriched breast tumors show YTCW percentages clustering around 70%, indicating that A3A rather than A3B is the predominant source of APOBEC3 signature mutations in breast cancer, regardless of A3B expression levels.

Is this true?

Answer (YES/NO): NO